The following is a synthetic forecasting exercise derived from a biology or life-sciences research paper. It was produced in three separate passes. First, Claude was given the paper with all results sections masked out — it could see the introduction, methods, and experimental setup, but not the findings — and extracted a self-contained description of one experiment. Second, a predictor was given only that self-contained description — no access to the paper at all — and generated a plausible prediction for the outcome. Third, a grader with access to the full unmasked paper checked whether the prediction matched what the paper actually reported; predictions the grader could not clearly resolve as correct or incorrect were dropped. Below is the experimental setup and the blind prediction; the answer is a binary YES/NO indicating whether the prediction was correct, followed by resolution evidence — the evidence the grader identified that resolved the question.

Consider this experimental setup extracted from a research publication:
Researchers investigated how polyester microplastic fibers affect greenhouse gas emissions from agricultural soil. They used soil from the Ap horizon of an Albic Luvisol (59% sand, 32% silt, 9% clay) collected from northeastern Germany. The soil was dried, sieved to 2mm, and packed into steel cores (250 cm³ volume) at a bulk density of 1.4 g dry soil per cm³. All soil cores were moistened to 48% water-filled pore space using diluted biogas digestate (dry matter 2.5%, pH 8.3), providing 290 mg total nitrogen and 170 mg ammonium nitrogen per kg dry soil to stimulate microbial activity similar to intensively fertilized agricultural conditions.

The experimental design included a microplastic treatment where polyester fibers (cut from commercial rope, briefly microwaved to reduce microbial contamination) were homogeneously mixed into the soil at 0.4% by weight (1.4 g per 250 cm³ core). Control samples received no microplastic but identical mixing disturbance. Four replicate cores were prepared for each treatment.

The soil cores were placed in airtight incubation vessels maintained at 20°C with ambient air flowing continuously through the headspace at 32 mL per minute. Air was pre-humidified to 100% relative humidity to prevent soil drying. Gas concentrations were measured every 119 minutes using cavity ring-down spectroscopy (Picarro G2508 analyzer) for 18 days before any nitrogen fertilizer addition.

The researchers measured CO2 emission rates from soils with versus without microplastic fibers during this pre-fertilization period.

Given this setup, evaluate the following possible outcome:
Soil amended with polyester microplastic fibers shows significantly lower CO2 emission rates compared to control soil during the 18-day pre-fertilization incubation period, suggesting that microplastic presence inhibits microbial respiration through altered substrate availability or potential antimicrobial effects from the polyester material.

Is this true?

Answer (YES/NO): NO